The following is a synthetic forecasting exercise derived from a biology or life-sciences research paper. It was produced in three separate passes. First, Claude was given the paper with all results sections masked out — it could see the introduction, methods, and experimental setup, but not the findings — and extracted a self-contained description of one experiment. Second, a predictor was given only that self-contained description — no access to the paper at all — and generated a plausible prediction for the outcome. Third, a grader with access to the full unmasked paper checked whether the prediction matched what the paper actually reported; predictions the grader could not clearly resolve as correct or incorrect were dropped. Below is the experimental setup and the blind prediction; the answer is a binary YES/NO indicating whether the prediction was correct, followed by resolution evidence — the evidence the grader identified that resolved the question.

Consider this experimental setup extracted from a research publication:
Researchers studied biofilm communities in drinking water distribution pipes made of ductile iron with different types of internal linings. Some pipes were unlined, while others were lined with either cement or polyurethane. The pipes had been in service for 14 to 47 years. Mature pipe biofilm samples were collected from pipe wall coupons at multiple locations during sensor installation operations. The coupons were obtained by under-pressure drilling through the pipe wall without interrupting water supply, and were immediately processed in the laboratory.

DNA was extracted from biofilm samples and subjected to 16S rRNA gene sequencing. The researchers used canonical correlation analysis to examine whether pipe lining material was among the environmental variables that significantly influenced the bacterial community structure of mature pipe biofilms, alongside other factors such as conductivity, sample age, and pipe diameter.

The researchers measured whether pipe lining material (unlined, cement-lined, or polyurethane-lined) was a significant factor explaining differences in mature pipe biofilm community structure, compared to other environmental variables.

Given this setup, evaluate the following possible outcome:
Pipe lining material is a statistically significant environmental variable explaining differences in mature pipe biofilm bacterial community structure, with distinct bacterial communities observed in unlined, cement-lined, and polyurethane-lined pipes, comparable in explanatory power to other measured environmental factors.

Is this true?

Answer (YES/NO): NO